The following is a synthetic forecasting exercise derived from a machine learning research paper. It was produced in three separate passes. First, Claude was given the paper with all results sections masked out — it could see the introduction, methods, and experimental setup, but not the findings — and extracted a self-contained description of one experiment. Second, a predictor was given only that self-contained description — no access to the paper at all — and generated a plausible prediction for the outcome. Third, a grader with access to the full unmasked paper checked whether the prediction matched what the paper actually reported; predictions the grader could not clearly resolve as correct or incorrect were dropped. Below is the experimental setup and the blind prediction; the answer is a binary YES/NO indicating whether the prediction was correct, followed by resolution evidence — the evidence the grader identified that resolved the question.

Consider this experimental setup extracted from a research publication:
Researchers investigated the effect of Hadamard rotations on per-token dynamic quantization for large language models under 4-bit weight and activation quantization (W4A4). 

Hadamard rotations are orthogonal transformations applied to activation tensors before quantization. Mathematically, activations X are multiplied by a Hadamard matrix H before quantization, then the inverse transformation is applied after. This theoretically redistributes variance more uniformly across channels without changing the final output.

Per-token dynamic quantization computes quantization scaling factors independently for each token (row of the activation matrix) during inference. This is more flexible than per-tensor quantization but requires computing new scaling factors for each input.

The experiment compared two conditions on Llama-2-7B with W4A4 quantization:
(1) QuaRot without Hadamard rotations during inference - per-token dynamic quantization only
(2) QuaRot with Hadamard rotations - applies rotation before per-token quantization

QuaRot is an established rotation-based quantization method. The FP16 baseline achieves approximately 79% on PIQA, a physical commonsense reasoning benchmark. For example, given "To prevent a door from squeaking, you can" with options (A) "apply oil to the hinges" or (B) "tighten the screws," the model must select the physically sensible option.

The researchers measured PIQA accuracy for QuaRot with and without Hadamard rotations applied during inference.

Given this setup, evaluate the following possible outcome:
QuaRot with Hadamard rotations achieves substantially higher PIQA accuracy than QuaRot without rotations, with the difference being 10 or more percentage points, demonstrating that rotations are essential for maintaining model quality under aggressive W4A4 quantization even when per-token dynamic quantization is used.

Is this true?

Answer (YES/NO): NO